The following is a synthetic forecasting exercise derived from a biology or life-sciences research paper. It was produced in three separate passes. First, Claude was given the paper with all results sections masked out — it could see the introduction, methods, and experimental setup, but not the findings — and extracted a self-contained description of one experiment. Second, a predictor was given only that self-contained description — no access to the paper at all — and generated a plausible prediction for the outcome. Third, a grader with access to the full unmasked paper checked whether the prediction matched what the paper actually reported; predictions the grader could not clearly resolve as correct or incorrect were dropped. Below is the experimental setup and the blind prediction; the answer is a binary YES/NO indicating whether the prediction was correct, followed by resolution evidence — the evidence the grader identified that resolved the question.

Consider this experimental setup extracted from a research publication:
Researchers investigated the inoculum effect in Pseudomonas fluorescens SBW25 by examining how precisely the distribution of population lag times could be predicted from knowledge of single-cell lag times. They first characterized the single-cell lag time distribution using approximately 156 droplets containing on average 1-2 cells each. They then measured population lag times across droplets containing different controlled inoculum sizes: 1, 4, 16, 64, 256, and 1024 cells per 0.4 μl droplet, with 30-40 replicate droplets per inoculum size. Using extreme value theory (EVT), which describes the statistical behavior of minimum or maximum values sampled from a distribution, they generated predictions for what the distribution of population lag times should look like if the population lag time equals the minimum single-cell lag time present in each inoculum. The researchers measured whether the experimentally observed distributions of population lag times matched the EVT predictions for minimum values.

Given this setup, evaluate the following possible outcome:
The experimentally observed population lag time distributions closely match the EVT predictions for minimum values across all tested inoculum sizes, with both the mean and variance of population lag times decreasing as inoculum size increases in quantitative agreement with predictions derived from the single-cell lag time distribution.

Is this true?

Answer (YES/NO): YES